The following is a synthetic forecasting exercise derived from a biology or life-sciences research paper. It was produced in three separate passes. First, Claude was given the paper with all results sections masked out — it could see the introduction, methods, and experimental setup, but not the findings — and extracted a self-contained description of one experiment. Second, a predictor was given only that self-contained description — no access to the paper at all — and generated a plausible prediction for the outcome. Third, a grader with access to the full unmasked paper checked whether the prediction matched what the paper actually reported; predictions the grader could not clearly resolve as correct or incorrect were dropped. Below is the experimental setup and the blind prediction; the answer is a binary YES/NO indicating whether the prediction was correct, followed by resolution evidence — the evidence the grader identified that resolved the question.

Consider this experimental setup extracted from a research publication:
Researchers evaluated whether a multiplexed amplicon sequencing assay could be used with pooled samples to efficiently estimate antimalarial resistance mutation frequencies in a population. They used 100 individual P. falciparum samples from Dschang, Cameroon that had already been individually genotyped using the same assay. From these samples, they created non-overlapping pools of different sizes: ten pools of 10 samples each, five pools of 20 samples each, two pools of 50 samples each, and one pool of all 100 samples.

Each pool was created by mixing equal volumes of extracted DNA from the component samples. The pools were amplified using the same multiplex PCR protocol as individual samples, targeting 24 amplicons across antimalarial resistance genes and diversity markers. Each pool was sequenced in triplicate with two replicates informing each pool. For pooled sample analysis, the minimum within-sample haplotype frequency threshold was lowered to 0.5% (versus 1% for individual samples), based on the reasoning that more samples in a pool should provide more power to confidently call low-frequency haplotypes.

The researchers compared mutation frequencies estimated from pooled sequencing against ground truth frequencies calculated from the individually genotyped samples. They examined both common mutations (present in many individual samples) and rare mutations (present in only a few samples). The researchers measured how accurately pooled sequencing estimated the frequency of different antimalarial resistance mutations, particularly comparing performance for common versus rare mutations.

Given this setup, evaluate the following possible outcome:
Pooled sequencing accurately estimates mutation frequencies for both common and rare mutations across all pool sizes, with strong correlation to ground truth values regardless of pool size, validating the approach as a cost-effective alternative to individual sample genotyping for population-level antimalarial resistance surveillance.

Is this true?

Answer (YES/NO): NO